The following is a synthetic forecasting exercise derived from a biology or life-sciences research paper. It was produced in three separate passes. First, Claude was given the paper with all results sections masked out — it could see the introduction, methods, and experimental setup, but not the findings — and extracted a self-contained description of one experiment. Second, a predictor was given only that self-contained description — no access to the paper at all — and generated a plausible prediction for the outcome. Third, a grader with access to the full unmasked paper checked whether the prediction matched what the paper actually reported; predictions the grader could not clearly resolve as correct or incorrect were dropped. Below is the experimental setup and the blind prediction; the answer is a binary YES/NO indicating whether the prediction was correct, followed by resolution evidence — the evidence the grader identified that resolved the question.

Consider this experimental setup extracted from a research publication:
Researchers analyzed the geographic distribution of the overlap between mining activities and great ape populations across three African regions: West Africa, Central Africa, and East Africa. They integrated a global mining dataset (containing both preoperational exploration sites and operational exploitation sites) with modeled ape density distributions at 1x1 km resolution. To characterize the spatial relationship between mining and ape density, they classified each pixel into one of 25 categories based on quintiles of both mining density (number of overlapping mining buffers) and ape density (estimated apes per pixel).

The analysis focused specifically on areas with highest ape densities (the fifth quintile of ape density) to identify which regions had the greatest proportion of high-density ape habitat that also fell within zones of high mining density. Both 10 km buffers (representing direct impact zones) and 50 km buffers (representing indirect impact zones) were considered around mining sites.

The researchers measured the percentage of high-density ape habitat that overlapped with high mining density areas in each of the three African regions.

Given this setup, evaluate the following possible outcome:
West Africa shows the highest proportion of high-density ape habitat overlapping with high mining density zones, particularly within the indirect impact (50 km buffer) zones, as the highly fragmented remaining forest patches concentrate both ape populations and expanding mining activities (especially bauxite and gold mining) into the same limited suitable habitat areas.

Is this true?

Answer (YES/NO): YES